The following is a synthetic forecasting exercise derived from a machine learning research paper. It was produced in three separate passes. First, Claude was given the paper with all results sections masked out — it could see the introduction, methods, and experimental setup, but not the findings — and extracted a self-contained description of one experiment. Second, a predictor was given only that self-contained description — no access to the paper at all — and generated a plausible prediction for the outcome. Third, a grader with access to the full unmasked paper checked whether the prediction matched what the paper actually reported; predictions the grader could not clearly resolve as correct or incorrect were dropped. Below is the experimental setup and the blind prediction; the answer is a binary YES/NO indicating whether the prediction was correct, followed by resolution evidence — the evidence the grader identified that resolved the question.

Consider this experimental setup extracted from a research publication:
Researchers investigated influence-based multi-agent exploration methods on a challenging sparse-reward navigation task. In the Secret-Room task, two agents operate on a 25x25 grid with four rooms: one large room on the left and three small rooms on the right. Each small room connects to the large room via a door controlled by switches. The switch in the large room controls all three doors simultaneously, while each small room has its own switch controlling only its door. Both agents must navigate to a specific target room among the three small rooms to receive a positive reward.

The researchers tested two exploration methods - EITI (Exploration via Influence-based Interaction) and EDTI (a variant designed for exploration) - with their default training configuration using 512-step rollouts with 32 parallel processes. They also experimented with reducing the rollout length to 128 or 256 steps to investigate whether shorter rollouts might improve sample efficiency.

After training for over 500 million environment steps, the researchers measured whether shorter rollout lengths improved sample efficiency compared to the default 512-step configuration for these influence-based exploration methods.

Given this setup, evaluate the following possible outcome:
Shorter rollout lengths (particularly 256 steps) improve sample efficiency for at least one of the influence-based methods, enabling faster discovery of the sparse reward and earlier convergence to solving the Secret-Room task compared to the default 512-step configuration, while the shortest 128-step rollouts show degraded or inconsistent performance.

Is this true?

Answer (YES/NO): NO